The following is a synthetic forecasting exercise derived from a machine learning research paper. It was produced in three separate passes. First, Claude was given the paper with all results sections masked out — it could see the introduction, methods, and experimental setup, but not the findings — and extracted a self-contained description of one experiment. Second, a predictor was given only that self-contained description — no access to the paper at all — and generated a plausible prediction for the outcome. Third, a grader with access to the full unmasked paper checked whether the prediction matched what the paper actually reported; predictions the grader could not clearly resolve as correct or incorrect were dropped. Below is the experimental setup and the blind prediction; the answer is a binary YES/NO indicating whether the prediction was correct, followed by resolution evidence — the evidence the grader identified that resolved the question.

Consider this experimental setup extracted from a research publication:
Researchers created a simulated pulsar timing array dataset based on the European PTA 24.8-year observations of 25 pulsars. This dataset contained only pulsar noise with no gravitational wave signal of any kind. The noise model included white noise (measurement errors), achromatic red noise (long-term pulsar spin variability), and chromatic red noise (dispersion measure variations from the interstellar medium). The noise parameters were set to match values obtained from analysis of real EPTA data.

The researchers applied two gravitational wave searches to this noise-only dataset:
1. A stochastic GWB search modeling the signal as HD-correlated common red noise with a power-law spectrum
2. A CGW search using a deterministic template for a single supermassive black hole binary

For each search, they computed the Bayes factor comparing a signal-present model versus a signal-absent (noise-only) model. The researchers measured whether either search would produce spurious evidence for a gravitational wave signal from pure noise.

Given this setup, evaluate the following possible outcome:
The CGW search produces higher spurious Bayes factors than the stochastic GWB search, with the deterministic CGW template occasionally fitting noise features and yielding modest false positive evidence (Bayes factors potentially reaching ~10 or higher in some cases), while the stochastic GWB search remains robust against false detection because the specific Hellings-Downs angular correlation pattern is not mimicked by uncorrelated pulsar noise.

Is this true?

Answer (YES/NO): NO